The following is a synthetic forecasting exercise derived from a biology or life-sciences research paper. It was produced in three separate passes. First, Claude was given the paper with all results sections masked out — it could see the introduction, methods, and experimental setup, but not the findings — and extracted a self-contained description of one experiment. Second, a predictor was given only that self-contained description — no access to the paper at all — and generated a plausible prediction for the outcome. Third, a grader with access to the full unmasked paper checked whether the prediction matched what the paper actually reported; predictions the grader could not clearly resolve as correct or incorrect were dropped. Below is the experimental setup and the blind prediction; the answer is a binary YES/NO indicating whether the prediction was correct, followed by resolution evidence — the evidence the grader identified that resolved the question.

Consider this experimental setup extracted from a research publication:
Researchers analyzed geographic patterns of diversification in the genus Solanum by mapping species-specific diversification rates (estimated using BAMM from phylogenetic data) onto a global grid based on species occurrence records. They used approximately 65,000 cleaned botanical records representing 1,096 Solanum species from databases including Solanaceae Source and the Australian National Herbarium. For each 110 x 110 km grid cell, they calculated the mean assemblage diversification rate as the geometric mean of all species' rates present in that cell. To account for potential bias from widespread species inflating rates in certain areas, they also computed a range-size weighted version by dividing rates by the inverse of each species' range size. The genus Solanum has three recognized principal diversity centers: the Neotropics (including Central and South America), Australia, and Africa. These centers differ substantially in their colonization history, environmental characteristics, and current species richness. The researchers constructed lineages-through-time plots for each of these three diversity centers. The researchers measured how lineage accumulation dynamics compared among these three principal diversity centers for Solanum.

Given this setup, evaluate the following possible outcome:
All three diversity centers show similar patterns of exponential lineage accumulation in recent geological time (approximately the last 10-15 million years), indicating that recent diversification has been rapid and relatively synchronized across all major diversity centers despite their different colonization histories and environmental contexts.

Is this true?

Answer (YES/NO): NO